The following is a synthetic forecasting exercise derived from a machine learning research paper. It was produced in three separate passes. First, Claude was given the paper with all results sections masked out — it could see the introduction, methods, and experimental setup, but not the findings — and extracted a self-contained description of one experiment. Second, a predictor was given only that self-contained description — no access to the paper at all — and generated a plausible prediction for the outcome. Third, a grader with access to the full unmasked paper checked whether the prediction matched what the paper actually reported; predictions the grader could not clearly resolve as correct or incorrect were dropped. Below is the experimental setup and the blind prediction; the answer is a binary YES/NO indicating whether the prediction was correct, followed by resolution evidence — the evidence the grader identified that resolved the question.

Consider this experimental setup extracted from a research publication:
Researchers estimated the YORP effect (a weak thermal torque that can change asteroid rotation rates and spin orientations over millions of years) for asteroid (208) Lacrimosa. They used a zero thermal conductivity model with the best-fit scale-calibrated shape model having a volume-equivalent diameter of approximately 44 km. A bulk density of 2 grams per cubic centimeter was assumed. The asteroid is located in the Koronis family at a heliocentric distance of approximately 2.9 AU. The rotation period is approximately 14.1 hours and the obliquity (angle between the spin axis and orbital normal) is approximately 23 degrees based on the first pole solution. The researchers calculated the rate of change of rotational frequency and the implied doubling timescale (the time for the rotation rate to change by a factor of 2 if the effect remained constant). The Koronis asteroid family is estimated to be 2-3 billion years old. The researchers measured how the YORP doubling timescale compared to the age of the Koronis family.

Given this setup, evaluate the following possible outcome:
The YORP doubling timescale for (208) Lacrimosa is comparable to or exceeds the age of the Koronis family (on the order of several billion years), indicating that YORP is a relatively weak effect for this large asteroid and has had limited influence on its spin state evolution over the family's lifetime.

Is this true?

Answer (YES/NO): NO